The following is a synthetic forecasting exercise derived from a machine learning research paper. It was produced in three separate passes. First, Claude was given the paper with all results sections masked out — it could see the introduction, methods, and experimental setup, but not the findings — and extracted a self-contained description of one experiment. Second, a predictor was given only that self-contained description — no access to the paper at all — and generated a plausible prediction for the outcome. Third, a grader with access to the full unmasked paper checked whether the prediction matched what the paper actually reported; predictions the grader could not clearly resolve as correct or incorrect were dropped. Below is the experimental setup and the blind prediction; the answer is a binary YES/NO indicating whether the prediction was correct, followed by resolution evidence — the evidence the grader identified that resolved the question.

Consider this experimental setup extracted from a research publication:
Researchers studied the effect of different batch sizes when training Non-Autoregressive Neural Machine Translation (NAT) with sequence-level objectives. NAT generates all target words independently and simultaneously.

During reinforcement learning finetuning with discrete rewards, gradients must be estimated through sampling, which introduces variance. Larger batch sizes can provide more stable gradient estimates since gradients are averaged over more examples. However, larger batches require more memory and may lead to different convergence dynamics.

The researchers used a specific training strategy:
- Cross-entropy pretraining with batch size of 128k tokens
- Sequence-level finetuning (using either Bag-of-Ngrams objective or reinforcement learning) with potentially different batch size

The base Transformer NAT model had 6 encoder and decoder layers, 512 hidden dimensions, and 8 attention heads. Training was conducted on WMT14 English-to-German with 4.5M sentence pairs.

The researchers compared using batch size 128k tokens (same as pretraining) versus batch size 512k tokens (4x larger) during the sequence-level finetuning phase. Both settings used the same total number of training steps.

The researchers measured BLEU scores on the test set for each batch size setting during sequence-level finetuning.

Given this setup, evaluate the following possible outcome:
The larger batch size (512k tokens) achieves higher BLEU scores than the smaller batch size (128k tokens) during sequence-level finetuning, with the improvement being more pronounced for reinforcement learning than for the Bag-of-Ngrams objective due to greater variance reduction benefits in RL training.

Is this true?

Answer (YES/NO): NO